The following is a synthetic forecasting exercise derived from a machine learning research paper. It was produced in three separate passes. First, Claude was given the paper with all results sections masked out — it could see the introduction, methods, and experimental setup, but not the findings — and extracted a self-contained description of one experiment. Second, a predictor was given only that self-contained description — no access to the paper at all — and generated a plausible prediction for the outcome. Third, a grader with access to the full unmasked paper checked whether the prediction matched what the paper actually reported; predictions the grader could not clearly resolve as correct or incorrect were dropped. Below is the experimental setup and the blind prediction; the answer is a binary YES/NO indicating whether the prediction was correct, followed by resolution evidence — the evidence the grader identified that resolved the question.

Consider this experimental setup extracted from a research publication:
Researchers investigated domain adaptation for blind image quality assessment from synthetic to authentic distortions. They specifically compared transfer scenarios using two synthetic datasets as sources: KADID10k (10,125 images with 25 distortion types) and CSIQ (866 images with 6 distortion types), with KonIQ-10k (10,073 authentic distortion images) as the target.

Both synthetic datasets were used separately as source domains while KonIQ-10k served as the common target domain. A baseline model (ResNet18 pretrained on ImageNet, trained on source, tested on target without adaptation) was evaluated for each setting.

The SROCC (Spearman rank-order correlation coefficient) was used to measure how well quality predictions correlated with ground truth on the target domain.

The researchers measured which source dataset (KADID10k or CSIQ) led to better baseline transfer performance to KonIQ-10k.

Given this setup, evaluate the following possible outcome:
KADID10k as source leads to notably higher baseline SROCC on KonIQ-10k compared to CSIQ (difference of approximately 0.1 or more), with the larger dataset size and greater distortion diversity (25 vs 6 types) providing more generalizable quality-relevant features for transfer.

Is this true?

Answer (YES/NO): YES